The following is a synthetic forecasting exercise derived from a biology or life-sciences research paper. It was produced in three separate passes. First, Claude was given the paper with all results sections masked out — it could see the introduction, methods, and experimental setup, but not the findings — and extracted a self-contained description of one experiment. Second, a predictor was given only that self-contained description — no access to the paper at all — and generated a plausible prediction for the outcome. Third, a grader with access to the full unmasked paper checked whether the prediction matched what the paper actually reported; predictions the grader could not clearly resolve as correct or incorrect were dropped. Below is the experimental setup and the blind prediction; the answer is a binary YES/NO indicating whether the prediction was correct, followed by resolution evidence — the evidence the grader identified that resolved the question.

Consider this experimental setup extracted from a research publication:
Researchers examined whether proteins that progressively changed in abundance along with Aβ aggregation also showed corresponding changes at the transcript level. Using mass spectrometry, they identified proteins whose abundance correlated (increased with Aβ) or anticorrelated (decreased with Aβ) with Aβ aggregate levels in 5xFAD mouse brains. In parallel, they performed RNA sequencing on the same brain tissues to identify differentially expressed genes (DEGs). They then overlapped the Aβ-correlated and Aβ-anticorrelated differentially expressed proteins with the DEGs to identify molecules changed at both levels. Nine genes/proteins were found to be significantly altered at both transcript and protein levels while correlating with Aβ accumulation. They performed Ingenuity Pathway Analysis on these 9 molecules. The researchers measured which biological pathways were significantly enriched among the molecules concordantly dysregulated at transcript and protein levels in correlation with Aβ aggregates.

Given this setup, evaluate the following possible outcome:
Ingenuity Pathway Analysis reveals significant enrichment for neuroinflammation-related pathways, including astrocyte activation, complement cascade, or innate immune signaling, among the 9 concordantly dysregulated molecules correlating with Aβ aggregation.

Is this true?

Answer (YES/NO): YES